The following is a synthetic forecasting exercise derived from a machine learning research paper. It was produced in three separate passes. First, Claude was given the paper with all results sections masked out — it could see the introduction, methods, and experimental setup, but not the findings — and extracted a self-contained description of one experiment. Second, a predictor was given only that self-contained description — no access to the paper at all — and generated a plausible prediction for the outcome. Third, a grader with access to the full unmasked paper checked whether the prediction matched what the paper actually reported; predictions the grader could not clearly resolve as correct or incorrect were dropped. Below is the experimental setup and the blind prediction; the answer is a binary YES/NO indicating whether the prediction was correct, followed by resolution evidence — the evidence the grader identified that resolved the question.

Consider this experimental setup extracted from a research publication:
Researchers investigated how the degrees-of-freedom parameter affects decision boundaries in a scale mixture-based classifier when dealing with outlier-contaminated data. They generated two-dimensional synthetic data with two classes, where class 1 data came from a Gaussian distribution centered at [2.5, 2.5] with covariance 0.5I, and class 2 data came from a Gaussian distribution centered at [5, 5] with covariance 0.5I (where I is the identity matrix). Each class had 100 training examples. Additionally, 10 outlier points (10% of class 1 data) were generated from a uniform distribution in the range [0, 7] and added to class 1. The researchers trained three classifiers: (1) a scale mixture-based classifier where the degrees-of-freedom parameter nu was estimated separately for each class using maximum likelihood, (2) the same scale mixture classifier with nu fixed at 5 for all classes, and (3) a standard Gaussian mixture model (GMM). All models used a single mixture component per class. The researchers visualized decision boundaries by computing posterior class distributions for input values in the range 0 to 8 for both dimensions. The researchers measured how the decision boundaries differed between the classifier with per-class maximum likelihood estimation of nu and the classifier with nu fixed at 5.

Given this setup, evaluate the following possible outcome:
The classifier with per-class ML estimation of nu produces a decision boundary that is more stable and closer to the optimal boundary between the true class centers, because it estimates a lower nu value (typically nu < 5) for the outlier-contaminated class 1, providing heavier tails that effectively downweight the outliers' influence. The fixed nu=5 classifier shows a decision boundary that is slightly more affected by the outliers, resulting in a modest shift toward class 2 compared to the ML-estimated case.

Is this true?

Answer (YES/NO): NO